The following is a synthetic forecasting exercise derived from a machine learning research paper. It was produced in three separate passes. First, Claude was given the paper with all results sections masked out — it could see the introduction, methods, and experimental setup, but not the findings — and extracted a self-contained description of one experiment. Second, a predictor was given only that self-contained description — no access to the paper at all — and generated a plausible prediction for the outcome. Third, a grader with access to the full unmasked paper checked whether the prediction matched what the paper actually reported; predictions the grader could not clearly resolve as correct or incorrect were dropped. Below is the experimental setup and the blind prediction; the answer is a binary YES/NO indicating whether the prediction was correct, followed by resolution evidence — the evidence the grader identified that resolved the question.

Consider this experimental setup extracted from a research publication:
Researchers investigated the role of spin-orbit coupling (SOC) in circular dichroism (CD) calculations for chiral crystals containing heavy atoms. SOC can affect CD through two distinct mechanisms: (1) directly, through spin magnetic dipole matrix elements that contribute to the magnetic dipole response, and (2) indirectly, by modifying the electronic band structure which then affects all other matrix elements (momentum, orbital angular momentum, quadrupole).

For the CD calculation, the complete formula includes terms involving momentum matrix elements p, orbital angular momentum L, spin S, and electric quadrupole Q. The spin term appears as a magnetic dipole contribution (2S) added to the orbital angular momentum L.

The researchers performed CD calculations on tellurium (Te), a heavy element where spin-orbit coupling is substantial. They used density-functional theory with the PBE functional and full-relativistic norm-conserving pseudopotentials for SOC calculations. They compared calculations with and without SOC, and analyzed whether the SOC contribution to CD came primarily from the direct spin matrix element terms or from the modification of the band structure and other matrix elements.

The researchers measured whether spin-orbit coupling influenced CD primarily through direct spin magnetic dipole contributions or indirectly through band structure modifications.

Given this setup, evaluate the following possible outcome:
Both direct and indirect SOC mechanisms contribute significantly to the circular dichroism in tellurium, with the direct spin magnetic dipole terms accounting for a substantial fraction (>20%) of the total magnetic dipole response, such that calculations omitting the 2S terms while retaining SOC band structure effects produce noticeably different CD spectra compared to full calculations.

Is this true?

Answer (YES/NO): NO